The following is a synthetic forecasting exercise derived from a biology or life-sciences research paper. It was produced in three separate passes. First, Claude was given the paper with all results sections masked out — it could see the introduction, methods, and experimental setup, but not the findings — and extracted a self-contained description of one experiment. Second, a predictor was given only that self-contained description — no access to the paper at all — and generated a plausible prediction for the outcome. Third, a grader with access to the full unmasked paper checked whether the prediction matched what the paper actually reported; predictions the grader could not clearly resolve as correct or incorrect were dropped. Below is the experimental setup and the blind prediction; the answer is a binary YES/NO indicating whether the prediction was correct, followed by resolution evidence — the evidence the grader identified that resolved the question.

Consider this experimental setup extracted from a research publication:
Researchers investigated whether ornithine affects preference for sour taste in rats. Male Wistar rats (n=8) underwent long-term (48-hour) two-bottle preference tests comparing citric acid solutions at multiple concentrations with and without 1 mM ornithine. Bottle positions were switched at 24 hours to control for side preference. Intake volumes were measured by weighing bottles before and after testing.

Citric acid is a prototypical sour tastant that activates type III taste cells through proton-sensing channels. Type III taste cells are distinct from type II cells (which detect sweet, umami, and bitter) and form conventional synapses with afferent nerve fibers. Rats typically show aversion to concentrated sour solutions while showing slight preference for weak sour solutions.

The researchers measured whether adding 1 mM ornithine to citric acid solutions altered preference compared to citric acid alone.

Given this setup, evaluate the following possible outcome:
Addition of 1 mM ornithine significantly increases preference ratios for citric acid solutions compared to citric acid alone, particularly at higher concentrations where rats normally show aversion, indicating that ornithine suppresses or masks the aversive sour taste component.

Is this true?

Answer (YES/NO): NO